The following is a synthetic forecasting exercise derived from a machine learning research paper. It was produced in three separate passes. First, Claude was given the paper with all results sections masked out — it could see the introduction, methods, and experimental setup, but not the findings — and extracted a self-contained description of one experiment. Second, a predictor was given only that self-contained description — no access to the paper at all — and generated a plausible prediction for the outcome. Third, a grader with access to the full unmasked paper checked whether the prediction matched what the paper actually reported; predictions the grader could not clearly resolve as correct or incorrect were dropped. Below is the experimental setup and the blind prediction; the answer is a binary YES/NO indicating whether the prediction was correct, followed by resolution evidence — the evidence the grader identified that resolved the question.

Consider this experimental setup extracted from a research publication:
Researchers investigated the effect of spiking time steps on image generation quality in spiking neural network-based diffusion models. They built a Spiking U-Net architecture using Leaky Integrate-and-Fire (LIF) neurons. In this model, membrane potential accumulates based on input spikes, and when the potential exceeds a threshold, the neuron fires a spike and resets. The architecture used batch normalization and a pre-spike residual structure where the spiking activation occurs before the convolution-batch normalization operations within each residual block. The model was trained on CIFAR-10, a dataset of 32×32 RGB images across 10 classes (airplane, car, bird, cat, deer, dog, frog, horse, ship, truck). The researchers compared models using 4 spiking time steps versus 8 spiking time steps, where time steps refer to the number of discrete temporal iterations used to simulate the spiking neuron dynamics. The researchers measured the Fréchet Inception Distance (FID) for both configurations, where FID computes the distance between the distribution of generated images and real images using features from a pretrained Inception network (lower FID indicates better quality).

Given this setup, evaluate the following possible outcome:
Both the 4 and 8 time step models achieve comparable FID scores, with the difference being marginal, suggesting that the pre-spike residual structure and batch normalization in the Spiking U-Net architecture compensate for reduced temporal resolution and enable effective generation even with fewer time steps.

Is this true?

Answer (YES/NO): NO